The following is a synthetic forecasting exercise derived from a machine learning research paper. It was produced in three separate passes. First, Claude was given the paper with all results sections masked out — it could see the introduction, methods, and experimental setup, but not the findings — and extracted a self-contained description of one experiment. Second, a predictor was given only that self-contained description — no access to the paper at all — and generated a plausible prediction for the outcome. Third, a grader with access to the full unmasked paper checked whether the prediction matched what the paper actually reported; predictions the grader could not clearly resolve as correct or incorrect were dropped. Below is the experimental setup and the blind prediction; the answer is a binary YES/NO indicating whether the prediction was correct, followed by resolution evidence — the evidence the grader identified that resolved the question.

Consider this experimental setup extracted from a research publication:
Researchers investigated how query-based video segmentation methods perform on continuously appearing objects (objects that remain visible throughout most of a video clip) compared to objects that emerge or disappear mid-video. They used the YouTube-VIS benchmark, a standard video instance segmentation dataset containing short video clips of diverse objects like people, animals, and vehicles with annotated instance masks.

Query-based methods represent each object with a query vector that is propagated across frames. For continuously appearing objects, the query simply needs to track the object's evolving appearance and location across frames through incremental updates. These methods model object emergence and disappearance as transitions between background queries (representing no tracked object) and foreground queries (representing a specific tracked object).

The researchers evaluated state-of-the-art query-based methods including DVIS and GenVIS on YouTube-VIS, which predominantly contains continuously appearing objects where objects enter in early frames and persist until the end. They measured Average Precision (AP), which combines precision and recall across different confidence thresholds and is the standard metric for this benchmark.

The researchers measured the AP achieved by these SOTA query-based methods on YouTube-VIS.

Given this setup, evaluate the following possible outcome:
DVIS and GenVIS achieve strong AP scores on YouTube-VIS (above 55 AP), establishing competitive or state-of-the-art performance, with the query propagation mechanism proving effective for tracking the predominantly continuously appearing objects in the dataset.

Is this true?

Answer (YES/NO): YES